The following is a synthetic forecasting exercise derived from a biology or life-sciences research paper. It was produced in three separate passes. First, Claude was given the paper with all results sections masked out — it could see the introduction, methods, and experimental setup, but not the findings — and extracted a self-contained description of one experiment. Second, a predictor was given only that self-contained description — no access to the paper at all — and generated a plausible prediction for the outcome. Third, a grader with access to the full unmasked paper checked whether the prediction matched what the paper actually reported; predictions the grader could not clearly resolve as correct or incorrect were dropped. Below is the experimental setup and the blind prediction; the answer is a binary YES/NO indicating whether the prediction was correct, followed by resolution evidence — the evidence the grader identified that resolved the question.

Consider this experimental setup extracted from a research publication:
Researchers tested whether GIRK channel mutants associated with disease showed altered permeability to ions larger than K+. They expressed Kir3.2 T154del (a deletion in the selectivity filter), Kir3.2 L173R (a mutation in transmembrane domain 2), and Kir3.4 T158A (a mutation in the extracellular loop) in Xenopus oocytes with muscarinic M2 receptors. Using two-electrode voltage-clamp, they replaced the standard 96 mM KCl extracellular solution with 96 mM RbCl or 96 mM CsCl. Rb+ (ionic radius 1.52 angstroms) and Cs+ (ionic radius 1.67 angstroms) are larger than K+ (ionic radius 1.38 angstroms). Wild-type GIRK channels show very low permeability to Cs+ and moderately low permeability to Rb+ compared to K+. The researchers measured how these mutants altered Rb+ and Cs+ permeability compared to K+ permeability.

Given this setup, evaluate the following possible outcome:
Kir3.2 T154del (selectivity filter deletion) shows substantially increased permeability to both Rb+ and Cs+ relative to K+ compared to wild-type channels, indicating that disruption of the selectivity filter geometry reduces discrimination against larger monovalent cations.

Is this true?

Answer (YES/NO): YES